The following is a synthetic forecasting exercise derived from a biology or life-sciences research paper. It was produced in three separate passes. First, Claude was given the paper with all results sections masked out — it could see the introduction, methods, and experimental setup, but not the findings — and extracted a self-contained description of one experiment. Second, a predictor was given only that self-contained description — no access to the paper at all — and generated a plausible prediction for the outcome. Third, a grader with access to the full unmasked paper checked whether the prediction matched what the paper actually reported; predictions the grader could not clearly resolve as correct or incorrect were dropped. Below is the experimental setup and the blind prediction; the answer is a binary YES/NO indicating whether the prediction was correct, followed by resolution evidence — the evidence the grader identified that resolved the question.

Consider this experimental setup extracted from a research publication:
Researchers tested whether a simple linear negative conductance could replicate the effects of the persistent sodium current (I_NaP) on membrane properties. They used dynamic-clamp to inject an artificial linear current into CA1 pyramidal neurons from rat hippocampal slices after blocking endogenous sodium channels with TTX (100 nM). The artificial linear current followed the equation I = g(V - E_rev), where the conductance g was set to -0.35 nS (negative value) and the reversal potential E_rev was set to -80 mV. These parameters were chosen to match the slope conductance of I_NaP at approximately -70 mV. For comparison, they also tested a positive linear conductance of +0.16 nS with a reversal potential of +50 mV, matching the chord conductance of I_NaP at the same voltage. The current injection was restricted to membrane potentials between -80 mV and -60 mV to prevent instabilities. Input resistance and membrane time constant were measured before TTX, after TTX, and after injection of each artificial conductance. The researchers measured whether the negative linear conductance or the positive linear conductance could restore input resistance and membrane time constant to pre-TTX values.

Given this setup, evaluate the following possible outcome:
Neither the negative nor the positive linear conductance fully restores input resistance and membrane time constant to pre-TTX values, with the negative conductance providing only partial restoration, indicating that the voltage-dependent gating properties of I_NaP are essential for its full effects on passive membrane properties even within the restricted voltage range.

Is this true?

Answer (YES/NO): NO